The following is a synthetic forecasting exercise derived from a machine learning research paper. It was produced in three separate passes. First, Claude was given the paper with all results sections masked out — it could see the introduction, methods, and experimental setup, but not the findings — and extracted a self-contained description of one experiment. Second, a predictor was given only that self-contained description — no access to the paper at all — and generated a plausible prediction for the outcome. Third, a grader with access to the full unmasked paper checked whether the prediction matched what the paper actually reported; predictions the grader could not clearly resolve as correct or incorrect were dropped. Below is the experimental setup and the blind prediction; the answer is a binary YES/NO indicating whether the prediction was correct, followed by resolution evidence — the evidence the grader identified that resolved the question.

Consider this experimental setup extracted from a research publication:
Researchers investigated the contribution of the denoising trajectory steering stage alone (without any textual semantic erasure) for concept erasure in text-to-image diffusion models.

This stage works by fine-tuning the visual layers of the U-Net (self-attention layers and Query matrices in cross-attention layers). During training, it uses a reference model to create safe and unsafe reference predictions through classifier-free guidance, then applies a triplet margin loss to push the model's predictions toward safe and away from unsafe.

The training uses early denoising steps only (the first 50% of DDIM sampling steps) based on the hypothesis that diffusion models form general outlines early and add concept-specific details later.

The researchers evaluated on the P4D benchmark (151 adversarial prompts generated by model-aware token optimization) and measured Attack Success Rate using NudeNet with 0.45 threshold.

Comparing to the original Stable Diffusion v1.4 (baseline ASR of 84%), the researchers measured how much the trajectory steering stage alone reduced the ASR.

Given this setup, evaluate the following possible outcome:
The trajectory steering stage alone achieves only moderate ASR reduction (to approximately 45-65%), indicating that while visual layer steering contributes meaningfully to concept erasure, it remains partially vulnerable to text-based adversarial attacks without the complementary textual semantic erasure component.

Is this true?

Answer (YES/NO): YES